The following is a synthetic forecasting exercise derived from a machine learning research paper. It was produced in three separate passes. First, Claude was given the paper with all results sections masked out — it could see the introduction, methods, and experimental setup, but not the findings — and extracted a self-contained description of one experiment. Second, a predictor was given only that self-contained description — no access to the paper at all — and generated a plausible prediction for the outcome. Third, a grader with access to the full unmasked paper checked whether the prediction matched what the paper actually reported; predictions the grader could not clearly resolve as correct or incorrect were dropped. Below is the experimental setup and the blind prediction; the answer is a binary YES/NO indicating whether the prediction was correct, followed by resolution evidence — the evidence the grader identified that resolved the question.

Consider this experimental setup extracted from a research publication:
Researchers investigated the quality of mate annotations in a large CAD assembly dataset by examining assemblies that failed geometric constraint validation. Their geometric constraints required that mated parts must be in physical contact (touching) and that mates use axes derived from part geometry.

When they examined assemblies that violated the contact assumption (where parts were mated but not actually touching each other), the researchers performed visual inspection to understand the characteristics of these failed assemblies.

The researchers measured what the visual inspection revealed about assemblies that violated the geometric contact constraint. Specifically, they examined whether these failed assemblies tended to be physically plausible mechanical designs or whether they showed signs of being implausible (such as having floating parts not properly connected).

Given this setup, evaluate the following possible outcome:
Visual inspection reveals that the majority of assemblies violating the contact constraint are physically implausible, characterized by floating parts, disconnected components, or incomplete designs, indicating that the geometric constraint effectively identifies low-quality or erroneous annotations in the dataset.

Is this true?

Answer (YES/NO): YES